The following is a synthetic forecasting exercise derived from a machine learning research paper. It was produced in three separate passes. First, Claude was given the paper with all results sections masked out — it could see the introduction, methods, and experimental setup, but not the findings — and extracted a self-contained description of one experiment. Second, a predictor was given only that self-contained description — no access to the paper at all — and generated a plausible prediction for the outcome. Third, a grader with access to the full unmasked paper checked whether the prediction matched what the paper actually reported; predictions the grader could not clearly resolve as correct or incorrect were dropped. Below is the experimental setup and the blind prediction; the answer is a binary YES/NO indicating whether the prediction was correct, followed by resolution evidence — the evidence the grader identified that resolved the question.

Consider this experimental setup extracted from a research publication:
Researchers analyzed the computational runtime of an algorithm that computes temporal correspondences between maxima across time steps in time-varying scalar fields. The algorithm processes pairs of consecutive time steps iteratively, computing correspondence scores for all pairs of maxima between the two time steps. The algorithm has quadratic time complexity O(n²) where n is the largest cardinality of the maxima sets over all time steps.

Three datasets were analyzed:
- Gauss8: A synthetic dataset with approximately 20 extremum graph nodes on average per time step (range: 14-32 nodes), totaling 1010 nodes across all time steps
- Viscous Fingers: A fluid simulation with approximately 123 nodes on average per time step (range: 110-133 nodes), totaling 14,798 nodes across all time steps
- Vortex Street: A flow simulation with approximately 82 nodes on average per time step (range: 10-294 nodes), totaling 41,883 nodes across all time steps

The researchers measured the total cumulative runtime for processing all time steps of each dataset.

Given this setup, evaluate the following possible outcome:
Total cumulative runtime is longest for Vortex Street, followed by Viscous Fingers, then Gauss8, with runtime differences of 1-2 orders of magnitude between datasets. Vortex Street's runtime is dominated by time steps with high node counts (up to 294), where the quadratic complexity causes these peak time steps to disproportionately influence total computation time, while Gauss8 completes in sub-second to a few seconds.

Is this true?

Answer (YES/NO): YES